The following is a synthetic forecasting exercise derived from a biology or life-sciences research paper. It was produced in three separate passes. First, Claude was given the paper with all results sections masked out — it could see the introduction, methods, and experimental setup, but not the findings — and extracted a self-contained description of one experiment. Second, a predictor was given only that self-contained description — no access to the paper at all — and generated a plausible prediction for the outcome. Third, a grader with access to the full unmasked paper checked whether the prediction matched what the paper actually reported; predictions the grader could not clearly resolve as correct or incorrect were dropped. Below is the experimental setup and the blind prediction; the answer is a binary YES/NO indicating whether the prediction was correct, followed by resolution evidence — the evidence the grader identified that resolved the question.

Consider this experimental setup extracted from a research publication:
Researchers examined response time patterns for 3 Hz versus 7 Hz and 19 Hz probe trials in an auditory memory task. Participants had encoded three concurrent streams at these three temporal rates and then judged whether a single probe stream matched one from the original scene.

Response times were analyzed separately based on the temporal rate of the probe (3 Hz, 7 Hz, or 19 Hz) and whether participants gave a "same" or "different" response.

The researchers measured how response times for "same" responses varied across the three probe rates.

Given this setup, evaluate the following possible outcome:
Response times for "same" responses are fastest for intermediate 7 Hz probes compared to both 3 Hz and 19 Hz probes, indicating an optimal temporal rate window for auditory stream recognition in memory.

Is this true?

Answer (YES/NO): NO